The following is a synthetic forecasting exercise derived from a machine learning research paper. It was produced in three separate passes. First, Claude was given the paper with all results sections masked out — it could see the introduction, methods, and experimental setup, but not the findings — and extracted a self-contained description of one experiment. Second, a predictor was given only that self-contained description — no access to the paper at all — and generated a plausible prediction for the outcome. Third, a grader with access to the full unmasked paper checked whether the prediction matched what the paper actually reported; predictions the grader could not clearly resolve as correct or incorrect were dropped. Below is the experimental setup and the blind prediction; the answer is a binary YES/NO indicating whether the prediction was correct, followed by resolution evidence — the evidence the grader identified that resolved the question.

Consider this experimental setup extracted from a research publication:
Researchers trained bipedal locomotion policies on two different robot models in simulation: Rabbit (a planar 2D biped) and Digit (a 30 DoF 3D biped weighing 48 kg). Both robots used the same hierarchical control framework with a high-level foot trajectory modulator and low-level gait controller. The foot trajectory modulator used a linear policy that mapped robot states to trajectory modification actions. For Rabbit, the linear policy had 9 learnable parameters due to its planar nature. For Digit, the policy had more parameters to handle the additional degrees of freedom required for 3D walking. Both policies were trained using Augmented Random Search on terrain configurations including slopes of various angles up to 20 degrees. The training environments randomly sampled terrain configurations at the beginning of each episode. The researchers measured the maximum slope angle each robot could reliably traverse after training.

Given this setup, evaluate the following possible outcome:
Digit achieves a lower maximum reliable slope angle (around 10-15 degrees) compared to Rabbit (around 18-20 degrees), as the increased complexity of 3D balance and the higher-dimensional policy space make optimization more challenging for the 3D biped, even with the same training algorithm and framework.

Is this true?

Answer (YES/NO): NO